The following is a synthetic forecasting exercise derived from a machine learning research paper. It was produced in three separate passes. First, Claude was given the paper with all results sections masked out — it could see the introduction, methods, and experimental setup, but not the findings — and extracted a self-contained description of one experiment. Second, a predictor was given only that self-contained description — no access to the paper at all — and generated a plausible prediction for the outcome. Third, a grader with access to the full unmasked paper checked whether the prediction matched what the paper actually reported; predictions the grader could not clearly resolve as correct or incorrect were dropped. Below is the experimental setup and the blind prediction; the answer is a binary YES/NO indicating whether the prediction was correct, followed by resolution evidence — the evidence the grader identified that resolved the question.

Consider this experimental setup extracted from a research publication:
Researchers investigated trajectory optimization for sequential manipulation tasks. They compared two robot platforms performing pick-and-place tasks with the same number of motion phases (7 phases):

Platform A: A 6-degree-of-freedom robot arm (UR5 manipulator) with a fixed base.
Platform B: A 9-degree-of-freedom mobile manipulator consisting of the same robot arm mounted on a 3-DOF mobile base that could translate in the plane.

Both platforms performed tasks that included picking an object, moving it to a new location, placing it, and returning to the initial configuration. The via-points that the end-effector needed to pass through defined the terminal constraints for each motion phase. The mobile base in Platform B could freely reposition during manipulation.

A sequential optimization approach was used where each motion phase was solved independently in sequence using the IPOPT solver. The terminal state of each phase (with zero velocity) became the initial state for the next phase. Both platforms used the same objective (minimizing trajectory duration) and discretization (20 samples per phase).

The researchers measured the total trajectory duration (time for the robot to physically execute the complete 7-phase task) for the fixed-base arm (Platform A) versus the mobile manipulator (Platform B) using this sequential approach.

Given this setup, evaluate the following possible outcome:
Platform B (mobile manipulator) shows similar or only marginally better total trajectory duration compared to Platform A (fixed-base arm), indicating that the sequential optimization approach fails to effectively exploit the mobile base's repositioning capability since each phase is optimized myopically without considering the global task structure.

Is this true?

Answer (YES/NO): NO